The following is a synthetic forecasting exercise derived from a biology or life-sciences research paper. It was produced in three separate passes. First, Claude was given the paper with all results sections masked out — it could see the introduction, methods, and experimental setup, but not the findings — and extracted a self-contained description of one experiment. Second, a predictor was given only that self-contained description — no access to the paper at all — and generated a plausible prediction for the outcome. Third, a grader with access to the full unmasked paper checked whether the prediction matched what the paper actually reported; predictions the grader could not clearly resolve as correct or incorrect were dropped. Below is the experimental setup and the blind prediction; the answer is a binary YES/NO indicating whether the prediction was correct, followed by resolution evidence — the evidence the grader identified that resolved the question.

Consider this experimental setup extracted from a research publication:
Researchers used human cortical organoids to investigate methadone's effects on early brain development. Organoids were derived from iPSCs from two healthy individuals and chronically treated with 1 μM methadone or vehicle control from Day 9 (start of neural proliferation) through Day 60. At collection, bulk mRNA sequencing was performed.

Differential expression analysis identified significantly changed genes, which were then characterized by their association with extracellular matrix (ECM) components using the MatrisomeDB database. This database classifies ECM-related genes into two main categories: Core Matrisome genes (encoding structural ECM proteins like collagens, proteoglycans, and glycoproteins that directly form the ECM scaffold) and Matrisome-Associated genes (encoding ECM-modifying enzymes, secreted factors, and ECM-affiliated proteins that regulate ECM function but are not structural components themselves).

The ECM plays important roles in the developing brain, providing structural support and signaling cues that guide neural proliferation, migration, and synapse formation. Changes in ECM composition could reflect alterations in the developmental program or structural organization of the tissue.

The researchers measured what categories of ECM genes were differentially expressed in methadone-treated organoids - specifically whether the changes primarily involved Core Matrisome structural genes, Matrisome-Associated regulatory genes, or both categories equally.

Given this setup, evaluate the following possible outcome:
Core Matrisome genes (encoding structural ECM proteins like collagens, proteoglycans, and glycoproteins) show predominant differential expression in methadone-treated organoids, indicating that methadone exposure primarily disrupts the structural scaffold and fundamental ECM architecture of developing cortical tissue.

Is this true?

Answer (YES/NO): NO